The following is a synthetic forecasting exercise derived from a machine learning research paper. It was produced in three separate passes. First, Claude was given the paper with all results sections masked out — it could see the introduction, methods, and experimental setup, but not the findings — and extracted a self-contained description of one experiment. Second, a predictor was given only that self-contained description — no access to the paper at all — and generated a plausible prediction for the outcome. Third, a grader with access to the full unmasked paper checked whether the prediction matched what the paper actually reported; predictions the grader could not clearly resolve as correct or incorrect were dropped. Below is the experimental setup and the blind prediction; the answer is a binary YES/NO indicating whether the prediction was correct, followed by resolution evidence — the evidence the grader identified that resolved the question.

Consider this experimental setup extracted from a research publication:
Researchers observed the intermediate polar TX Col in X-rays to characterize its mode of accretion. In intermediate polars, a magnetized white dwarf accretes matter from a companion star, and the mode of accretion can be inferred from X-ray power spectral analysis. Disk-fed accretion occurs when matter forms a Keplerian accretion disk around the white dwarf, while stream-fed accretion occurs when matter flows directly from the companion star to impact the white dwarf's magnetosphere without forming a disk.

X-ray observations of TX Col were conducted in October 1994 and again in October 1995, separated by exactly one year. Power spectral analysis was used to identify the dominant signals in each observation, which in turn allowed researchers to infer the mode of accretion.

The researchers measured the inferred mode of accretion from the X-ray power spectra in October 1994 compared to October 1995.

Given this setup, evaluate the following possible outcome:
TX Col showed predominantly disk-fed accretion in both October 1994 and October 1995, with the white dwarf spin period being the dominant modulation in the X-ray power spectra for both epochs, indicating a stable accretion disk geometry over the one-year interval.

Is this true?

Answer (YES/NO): NO